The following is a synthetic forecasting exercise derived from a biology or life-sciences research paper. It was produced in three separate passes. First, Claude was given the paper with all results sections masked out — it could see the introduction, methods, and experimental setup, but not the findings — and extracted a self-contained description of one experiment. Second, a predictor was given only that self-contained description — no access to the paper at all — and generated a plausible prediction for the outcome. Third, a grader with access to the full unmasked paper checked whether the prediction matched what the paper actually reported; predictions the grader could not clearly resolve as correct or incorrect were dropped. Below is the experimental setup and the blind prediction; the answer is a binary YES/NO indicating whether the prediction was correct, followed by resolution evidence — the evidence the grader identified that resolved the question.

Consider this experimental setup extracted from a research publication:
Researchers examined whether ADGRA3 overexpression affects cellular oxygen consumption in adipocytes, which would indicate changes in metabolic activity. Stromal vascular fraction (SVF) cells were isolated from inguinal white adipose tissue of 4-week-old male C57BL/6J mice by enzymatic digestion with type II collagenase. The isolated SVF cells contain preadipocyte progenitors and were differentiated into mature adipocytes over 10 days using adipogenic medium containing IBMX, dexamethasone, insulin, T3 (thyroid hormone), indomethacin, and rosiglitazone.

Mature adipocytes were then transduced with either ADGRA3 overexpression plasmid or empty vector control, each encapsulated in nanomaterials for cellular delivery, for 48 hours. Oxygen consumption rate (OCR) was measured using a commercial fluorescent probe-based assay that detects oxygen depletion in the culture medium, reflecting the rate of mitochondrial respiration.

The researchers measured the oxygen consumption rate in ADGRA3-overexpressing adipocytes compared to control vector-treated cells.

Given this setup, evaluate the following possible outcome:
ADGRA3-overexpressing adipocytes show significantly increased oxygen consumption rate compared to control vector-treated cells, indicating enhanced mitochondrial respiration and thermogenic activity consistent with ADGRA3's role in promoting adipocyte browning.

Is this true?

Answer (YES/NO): YES